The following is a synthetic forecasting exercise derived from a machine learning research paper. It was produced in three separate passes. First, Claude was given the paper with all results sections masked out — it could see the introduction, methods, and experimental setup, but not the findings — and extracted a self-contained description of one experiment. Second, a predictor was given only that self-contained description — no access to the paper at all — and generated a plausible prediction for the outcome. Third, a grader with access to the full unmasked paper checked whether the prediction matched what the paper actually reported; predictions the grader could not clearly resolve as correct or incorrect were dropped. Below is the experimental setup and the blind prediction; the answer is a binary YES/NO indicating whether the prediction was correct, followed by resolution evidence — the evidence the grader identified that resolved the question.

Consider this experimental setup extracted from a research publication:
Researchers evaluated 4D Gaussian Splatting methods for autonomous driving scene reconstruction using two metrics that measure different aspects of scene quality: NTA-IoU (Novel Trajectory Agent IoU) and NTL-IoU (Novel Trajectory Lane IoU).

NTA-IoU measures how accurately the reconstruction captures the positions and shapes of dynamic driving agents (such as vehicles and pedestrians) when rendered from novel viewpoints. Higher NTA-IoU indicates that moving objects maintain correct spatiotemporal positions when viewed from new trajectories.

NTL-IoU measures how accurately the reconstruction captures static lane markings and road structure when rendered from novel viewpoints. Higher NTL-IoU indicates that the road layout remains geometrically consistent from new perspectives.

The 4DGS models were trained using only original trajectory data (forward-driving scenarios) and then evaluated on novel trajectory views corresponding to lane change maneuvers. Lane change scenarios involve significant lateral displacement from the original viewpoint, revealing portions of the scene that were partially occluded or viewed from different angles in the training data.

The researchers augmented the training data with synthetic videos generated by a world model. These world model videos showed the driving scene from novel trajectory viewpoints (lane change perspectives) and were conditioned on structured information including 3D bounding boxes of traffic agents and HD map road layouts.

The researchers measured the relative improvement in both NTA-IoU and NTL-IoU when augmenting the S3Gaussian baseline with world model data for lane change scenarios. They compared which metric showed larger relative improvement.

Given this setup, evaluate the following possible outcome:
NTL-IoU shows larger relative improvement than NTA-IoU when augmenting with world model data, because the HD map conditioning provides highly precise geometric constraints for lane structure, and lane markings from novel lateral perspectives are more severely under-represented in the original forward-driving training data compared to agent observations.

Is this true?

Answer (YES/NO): NO